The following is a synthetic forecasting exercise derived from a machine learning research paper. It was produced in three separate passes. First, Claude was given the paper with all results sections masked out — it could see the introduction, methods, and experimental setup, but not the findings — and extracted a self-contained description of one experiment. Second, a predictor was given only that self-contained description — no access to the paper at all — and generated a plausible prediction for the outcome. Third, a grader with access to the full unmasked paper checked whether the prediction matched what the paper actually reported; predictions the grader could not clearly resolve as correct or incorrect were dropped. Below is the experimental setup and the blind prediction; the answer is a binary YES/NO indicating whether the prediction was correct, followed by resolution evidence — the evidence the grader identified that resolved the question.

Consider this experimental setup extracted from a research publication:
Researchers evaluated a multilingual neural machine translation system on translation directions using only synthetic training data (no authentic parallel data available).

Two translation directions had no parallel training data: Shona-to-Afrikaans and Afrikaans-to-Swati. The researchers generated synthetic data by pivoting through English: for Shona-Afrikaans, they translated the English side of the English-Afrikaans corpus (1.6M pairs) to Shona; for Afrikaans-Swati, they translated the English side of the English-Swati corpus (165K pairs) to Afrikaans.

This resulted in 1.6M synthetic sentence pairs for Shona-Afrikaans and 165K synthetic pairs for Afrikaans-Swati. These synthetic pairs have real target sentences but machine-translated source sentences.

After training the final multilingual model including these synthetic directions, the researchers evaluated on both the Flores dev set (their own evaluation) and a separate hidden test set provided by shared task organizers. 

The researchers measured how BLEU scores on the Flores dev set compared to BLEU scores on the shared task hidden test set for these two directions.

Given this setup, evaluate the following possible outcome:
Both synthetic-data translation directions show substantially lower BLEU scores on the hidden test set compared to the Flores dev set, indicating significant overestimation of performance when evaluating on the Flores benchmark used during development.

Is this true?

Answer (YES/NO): NO